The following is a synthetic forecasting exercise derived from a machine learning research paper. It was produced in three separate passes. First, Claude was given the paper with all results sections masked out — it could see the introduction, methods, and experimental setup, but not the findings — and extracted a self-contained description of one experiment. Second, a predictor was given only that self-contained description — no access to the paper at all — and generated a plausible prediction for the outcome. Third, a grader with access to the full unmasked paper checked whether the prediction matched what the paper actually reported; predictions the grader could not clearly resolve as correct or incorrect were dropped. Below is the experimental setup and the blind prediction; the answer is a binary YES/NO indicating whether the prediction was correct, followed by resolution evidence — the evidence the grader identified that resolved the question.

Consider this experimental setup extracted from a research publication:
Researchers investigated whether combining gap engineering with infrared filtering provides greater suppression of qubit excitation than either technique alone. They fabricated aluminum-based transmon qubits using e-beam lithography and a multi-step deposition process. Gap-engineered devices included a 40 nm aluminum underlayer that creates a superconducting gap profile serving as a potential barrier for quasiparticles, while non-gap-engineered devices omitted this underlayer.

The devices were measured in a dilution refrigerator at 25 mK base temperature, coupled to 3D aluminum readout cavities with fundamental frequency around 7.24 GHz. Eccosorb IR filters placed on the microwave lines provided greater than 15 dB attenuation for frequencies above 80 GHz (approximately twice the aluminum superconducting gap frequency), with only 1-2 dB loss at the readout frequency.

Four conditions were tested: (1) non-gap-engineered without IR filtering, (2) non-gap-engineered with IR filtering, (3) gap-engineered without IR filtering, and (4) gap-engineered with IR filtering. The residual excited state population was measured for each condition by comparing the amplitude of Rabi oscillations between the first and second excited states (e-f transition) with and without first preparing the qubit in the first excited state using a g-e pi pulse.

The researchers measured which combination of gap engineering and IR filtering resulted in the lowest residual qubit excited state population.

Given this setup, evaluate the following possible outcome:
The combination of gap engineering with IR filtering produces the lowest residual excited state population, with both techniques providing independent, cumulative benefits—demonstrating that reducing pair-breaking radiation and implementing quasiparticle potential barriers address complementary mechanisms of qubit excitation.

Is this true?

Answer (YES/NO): YES